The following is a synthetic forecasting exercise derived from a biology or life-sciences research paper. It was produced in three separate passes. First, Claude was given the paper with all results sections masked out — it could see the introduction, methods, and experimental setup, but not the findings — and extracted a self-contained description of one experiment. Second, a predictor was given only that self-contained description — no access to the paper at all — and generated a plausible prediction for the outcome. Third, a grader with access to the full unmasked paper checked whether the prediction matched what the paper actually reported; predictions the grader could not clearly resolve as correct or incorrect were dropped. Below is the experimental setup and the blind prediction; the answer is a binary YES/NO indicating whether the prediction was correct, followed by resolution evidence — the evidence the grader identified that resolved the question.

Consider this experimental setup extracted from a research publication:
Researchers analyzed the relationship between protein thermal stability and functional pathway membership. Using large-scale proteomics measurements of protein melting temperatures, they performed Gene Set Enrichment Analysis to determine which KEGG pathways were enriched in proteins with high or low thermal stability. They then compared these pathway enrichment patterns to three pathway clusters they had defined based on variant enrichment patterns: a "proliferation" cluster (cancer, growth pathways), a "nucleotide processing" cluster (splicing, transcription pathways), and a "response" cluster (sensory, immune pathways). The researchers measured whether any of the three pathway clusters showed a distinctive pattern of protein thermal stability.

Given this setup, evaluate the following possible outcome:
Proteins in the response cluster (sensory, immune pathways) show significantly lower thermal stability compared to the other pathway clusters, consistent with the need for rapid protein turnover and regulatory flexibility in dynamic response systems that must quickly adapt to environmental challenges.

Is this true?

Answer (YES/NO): NO